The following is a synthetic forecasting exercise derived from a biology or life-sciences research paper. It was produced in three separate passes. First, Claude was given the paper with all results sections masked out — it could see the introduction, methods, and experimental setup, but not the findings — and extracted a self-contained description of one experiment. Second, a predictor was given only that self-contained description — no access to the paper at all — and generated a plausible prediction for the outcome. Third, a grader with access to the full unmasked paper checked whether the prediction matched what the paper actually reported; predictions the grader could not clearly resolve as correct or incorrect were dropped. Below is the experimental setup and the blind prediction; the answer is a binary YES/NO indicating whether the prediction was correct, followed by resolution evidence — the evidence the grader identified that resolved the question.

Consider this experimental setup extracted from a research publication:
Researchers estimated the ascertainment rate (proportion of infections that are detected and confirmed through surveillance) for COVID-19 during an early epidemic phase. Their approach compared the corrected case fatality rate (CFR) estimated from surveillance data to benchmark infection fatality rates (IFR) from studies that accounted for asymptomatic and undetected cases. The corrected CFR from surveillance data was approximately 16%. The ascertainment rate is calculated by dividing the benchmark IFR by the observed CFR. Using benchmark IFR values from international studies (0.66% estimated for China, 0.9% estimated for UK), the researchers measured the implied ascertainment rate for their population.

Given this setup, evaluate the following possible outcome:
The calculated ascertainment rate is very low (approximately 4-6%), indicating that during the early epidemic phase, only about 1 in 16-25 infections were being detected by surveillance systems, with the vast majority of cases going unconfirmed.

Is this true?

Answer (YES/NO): YES